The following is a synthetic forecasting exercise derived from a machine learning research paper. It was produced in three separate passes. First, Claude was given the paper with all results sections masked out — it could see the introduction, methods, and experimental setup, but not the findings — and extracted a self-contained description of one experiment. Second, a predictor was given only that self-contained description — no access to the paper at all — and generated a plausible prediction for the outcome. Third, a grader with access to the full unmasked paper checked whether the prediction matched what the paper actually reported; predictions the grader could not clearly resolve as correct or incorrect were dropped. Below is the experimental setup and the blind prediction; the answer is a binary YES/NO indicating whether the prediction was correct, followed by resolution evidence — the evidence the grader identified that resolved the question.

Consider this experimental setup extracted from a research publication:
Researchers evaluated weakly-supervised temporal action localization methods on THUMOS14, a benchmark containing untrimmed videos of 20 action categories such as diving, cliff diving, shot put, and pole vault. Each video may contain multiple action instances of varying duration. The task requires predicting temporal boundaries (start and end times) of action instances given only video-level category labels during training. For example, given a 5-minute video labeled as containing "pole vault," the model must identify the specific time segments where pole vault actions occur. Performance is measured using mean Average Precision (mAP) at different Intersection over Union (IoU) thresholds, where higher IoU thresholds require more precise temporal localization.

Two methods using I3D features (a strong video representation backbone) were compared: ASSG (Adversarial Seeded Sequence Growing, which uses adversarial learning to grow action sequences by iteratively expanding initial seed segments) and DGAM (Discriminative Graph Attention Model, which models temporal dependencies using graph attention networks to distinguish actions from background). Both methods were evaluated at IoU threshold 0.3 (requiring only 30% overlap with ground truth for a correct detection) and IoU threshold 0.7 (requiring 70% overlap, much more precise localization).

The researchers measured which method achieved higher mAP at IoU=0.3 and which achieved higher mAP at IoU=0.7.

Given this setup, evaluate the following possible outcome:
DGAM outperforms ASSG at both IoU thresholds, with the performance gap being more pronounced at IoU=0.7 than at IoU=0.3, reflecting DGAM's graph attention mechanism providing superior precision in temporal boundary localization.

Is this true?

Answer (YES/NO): NO